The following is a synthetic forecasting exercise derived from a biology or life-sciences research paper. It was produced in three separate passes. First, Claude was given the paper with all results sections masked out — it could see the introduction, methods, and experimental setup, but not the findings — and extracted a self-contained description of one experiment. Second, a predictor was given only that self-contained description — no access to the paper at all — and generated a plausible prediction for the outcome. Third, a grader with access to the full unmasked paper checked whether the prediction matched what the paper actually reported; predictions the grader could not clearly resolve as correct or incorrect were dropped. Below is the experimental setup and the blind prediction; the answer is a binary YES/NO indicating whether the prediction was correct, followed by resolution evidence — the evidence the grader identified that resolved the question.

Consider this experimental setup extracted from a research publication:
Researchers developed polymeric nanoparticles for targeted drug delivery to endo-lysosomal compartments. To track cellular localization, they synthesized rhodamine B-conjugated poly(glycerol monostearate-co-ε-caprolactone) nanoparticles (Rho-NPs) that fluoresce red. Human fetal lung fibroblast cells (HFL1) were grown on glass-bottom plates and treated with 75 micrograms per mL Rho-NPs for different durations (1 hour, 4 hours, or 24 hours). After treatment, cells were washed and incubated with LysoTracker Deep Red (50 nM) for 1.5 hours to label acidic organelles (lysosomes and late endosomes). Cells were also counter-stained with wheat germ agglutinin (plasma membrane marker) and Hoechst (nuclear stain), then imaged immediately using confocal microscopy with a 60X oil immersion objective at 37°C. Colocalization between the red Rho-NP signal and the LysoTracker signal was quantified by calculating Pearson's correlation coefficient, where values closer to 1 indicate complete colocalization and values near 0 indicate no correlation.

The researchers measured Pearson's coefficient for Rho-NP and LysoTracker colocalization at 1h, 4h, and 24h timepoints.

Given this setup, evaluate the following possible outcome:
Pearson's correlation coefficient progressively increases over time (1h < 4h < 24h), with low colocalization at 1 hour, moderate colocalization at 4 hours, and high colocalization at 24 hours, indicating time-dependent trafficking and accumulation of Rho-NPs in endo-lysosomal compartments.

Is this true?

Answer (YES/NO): NO